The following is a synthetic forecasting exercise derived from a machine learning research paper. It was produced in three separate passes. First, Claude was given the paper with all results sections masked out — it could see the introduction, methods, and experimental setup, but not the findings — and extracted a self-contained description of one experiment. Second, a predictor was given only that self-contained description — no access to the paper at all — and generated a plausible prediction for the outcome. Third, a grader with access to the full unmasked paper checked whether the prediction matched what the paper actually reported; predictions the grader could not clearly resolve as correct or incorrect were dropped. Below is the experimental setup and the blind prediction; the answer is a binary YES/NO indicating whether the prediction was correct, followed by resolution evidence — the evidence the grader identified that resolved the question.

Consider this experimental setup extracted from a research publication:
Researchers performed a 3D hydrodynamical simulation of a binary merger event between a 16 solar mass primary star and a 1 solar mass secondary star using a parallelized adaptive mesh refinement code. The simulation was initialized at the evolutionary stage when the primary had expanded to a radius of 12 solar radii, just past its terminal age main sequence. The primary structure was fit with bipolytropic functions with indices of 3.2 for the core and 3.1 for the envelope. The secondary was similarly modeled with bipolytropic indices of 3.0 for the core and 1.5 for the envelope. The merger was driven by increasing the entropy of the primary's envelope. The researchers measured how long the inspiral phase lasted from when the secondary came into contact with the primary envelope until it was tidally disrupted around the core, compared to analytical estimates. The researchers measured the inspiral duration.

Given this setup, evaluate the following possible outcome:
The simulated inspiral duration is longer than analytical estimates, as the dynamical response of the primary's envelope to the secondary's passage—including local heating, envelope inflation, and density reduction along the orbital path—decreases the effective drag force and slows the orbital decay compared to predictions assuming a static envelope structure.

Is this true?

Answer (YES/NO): NO